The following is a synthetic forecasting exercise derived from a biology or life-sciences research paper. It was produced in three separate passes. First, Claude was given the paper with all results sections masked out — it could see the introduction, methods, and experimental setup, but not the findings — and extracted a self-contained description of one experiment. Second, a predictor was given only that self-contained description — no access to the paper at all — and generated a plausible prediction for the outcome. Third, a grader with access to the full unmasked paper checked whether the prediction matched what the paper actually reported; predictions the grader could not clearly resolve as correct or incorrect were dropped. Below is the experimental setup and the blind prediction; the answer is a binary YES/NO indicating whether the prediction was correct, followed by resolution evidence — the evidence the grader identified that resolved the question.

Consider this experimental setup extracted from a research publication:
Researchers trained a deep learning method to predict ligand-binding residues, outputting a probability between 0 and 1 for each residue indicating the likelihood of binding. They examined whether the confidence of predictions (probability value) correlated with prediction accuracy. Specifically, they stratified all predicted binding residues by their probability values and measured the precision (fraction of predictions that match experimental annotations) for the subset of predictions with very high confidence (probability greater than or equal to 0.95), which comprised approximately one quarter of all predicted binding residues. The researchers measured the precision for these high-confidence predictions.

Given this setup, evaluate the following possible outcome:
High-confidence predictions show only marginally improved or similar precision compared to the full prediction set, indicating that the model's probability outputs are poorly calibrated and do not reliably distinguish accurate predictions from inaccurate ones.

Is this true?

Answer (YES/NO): NO